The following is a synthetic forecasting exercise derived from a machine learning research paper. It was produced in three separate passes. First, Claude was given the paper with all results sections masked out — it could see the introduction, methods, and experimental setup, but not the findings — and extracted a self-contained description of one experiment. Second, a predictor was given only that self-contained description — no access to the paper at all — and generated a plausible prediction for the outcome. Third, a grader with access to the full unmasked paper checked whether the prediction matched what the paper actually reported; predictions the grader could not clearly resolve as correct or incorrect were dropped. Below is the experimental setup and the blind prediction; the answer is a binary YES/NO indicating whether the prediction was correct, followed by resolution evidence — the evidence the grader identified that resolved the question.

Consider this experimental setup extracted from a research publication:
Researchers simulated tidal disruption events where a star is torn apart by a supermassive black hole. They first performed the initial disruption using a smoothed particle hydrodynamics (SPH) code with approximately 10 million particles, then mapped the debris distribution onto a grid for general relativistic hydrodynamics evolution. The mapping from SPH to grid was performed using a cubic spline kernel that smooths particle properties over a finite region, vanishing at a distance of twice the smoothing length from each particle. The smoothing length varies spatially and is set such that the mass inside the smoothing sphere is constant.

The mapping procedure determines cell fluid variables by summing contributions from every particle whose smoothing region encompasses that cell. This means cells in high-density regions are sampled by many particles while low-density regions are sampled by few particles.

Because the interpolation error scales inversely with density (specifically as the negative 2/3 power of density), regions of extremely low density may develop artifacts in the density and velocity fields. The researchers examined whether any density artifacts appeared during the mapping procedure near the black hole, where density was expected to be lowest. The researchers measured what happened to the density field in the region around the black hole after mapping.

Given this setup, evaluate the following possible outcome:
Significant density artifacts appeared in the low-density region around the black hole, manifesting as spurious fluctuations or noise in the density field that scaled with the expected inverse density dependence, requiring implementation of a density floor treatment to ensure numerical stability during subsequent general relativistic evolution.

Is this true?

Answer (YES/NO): NO